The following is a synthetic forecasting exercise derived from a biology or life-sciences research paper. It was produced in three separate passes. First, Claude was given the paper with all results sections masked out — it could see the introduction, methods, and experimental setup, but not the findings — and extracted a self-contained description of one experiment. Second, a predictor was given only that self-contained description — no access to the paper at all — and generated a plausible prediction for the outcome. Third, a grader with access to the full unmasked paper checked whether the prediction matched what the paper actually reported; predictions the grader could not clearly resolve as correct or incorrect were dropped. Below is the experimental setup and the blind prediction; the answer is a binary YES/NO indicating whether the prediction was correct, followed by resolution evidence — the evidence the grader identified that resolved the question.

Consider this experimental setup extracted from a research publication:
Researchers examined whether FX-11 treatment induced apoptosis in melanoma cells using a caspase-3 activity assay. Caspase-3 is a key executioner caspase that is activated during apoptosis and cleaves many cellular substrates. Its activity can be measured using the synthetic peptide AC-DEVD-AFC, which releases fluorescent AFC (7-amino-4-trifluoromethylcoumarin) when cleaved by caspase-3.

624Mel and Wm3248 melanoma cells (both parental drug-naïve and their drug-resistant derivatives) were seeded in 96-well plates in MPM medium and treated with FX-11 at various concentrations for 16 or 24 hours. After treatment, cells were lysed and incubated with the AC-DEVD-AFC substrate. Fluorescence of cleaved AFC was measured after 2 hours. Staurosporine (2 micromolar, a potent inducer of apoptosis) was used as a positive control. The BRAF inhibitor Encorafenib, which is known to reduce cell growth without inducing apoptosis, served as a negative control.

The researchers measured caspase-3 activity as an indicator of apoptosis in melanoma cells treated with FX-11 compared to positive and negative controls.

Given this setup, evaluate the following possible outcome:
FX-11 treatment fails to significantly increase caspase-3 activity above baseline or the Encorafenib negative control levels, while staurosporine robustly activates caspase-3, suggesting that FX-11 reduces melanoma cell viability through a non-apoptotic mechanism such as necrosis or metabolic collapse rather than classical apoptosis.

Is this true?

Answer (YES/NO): NO